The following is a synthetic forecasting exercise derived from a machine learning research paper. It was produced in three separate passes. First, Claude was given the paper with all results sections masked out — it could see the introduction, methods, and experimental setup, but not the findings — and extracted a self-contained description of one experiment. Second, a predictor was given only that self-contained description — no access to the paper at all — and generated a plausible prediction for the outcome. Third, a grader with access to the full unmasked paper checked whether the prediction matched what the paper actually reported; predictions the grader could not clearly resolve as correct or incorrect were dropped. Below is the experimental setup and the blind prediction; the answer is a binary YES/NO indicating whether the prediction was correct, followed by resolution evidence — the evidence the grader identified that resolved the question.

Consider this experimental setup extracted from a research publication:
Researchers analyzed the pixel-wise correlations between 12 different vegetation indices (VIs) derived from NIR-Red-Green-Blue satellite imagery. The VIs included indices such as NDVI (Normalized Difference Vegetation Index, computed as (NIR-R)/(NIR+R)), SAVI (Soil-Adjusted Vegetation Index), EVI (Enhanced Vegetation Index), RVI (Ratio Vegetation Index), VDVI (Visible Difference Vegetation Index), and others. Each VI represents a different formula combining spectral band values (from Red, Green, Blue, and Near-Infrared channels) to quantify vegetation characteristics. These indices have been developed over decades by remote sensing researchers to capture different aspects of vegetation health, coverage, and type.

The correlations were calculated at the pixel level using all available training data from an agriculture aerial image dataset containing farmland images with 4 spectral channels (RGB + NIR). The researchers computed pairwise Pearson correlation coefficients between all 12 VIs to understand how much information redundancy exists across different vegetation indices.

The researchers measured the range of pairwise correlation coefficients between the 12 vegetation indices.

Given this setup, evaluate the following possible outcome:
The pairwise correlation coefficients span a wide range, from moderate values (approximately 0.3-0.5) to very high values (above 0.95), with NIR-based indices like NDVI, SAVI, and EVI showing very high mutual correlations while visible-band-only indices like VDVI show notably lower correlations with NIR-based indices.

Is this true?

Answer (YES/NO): NO